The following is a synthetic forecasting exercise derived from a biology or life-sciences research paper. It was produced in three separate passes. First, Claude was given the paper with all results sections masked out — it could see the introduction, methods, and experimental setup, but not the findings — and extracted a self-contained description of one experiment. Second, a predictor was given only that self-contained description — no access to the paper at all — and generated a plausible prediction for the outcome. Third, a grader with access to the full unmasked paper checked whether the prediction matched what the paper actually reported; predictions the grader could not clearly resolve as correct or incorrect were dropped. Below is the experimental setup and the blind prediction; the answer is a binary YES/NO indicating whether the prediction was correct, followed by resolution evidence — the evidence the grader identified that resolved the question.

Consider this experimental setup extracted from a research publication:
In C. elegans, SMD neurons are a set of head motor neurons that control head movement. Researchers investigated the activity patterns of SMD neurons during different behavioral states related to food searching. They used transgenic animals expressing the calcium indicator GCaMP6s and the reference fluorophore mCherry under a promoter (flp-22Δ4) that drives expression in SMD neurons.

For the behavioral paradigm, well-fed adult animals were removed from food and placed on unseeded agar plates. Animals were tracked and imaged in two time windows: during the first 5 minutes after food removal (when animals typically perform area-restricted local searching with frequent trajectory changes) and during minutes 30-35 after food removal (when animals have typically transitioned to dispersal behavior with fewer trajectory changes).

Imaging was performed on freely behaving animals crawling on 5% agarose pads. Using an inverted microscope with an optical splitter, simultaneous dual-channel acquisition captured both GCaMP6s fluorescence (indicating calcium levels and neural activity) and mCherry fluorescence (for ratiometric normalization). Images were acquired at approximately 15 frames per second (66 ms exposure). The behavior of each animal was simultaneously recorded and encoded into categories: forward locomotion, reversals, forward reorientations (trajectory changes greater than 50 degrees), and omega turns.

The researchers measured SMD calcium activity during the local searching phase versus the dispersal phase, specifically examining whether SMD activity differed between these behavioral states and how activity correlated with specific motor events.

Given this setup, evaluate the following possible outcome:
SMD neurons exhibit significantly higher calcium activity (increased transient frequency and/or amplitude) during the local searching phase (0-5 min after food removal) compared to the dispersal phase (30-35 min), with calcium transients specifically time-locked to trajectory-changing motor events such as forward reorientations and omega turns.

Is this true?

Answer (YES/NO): NO